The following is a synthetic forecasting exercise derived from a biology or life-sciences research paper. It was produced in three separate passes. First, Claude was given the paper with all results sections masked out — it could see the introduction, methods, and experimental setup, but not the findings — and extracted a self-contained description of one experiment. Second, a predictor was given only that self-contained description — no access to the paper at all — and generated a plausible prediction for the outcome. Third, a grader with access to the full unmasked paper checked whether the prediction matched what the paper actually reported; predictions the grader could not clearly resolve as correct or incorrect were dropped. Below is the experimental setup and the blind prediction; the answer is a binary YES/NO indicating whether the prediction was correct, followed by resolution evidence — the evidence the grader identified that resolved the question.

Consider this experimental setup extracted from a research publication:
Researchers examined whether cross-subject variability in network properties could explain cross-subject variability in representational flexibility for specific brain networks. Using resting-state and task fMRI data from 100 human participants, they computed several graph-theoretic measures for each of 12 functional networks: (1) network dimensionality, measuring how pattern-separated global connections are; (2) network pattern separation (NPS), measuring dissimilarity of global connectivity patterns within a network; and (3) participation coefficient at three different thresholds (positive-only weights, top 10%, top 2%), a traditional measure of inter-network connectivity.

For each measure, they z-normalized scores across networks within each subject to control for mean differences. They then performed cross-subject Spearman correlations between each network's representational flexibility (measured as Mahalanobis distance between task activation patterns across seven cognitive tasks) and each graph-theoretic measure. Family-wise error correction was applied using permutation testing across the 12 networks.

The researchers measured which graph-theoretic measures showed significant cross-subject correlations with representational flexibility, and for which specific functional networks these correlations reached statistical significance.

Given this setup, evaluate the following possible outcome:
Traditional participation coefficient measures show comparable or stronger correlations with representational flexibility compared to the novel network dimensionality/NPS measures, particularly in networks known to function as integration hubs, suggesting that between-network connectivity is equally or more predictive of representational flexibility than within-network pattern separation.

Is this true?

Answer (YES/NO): NO